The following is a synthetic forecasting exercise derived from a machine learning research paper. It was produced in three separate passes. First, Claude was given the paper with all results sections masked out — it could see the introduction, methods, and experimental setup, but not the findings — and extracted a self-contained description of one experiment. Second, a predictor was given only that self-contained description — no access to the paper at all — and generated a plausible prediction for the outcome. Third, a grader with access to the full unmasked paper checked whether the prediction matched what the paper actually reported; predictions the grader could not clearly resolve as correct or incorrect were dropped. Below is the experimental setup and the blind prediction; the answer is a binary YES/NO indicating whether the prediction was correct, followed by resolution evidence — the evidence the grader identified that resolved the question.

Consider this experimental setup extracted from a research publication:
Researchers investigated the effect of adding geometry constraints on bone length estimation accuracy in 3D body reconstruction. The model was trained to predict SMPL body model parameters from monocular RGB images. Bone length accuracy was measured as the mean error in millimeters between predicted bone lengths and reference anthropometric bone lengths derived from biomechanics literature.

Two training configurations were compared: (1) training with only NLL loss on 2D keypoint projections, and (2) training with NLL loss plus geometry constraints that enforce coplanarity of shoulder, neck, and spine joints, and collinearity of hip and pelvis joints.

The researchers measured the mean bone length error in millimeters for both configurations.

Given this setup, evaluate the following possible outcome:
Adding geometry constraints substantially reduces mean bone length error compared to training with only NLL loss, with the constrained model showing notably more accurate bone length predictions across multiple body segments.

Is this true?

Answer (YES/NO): NO